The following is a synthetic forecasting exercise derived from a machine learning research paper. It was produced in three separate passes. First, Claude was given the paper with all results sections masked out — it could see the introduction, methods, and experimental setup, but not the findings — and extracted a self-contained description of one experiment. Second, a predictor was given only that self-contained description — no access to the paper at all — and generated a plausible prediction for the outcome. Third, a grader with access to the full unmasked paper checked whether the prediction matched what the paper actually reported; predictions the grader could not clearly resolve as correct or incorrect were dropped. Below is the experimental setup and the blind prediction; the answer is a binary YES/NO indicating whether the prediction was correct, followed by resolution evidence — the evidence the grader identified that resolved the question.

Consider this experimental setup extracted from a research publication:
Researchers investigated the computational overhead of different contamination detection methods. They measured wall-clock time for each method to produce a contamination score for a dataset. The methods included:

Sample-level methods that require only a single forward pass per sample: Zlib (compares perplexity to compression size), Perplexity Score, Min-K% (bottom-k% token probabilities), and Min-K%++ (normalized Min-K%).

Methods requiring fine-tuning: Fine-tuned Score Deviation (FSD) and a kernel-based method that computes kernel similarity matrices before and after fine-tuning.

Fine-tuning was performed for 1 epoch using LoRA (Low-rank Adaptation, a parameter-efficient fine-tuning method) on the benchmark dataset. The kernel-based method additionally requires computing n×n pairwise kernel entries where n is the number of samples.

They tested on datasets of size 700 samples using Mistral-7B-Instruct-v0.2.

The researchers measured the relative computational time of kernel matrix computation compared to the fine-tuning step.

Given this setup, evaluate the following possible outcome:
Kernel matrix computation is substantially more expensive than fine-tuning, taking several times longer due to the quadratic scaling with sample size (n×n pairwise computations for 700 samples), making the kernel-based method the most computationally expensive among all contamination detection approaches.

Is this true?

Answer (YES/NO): NO